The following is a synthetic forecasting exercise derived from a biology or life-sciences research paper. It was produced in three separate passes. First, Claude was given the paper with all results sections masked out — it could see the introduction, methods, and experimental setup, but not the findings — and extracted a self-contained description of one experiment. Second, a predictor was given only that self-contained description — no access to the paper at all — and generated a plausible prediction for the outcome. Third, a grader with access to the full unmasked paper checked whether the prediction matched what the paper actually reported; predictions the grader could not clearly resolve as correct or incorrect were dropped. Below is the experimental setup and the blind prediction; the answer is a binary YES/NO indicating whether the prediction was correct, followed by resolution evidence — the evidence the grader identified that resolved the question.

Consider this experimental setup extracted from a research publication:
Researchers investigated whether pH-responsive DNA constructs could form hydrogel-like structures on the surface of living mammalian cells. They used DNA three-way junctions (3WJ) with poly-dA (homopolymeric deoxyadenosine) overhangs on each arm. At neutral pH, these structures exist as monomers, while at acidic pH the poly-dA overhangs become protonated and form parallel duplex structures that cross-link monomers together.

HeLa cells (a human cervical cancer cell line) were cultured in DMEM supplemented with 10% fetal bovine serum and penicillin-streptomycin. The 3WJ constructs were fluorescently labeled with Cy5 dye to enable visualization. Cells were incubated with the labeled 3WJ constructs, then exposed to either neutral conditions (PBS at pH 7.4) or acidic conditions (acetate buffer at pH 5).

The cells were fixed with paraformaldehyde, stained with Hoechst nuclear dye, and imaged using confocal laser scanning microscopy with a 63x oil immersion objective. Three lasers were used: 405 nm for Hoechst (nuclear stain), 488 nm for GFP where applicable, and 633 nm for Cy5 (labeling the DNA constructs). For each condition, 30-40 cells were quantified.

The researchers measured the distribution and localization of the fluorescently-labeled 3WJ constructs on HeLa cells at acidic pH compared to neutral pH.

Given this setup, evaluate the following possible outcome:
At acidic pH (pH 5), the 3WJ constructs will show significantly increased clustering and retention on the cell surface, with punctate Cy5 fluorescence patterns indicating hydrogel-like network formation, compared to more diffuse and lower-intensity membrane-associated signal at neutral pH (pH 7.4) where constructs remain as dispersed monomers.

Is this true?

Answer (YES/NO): NO